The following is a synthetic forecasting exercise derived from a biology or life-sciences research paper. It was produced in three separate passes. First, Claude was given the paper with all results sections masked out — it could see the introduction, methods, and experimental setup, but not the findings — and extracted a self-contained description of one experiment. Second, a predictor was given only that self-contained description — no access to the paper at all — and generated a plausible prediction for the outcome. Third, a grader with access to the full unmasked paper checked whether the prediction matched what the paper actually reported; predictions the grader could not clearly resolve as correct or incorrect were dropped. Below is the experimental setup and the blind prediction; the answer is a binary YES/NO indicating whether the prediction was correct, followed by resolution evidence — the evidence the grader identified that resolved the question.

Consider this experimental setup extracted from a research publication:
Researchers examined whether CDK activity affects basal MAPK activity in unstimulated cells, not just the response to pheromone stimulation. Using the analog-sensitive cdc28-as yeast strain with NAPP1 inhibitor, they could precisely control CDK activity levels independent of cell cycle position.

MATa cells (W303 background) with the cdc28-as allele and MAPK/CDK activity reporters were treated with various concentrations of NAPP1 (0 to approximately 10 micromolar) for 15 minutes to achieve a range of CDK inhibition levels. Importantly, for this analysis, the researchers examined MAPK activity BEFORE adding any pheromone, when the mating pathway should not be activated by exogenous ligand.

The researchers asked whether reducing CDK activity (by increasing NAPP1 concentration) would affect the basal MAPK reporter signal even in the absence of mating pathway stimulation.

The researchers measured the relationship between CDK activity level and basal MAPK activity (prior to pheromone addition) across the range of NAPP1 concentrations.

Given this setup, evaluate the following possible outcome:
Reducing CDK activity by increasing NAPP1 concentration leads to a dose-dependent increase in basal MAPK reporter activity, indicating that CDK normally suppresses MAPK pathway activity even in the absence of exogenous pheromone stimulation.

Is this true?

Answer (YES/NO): NO